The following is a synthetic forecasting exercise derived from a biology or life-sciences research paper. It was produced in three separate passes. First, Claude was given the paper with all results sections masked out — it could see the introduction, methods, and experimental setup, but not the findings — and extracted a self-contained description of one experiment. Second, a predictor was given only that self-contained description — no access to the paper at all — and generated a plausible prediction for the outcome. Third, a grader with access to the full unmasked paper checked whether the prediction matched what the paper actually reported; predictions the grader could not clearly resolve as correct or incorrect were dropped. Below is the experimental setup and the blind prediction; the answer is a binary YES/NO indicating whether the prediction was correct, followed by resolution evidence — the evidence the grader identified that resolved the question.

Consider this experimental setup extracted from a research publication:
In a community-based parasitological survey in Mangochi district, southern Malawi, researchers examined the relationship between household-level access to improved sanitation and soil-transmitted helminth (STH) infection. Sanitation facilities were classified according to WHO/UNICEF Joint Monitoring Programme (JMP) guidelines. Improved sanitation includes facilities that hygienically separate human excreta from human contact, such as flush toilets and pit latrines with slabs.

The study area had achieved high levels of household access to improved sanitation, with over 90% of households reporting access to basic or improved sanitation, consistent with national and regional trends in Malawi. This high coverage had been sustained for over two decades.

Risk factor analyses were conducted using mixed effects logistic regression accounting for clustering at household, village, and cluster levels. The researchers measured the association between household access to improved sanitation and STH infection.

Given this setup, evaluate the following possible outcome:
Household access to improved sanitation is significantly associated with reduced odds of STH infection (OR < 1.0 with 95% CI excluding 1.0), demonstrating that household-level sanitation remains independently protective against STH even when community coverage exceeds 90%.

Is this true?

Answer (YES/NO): NO